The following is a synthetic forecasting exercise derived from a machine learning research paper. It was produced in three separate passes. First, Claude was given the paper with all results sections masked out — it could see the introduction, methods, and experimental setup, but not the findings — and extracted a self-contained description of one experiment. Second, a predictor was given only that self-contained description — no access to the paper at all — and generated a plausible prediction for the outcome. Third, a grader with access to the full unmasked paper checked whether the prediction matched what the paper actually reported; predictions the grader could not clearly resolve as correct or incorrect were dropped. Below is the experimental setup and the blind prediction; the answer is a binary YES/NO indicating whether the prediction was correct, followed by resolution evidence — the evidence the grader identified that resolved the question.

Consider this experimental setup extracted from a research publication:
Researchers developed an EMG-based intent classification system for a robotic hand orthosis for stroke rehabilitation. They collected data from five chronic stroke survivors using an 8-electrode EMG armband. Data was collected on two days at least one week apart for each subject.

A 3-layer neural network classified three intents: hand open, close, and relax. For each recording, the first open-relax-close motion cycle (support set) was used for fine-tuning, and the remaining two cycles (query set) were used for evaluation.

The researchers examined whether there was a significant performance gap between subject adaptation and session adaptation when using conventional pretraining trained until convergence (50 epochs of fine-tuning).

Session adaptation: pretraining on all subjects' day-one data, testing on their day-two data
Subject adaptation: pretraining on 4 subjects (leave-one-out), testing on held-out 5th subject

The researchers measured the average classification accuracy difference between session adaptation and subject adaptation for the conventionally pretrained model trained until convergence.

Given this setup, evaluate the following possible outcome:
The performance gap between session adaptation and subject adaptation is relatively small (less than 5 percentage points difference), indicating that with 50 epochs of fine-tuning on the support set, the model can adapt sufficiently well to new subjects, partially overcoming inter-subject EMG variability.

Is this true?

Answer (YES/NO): YES